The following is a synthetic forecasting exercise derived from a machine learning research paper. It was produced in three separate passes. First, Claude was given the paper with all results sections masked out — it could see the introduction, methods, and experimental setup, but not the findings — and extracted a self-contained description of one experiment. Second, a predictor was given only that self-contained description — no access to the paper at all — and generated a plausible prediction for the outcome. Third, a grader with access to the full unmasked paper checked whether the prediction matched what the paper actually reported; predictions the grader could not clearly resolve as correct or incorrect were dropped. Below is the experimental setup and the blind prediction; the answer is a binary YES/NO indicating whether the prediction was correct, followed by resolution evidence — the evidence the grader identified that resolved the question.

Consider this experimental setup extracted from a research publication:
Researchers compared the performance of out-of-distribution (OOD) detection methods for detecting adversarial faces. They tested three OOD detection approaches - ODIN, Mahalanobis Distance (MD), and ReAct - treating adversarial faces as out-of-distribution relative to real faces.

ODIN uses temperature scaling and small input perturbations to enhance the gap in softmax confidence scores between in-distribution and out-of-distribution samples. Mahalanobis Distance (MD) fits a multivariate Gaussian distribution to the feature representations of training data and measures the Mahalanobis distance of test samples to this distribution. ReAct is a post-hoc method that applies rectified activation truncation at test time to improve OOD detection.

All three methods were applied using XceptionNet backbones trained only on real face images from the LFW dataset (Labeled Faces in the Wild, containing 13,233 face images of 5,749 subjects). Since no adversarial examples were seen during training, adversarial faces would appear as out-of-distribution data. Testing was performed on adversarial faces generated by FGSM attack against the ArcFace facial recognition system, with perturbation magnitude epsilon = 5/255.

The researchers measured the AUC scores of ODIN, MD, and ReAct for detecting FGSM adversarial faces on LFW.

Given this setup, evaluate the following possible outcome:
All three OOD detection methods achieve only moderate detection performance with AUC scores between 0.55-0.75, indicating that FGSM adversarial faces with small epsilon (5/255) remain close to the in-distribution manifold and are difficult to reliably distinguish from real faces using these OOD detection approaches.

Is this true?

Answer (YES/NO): NO